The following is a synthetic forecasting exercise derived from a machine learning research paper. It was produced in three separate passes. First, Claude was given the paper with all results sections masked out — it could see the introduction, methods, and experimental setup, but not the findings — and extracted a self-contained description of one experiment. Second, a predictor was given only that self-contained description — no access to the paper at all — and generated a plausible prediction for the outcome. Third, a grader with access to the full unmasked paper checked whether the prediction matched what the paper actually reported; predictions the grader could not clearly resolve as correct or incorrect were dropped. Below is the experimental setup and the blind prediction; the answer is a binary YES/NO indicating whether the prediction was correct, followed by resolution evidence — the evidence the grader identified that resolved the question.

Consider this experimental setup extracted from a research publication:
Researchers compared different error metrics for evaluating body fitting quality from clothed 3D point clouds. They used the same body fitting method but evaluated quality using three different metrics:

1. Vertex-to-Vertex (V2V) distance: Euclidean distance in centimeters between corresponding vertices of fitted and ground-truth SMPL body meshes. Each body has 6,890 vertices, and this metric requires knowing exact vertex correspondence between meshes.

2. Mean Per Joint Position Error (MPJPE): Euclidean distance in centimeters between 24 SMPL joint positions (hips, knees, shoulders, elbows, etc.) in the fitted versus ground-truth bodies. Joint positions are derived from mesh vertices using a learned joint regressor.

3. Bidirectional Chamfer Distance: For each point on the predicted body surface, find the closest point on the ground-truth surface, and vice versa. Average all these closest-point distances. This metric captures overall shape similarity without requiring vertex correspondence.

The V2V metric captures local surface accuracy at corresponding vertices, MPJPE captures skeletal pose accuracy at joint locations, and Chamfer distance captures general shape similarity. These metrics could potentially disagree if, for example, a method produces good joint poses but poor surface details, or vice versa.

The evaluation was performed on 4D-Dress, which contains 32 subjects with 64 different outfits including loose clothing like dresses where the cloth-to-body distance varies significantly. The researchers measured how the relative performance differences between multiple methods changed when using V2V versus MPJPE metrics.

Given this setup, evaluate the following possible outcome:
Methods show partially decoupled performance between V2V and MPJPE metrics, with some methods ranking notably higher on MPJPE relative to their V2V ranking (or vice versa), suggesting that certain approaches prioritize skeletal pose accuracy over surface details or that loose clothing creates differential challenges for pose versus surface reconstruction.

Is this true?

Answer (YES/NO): YES